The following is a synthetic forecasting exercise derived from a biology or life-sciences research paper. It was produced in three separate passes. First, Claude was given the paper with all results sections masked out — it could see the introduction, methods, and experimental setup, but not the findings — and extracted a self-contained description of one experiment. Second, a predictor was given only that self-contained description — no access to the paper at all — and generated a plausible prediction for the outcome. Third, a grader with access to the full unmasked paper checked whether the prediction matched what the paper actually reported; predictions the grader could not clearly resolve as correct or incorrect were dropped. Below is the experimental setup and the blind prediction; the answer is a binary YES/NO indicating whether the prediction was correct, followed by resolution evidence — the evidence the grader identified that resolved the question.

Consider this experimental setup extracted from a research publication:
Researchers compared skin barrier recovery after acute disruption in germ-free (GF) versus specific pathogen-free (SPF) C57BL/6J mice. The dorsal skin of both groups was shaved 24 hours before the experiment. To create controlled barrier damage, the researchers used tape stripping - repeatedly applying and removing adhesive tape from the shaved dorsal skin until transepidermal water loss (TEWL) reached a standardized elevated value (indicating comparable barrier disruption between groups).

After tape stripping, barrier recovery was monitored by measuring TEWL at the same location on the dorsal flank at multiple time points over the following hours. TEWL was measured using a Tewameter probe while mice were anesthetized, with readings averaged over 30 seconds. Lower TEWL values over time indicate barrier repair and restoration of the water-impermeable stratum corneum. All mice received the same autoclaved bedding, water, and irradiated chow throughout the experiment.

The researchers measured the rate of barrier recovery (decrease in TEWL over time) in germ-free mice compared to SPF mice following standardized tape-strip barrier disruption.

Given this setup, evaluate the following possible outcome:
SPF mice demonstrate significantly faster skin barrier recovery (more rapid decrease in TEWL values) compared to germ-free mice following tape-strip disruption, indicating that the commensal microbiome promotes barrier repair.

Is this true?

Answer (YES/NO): YES